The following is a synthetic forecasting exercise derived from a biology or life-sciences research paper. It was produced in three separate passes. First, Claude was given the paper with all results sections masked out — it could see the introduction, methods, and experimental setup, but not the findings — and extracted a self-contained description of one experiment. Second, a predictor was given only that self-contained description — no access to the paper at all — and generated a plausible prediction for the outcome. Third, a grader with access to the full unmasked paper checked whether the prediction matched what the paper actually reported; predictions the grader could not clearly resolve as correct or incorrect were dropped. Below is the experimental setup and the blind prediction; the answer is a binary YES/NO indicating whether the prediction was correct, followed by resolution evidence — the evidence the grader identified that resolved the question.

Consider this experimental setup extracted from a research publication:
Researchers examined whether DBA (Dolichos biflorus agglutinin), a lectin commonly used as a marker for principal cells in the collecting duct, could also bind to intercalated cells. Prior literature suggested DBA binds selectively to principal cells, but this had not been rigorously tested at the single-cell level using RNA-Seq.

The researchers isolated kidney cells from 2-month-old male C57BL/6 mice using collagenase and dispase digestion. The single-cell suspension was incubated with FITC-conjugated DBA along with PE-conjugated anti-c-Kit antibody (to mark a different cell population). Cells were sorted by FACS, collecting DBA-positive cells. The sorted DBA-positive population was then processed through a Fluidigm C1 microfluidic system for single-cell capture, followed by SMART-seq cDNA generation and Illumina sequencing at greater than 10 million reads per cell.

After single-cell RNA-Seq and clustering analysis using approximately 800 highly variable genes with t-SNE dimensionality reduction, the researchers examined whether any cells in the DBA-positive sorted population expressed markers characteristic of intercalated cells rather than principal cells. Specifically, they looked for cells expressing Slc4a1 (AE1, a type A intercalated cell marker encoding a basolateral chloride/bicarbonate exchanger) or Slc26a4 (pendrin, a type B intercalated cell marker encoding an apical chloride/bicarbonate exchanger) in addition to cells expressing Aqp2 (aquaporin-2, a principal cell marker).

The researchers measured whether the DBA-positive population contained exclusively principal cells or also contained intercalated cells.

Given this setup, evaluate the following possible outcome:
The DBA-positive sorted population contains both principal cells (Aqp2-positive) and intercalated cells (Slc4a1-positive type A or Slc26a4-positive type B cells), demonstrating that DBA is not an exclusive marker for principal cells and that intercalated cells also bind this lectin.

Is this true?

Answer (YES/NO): YES